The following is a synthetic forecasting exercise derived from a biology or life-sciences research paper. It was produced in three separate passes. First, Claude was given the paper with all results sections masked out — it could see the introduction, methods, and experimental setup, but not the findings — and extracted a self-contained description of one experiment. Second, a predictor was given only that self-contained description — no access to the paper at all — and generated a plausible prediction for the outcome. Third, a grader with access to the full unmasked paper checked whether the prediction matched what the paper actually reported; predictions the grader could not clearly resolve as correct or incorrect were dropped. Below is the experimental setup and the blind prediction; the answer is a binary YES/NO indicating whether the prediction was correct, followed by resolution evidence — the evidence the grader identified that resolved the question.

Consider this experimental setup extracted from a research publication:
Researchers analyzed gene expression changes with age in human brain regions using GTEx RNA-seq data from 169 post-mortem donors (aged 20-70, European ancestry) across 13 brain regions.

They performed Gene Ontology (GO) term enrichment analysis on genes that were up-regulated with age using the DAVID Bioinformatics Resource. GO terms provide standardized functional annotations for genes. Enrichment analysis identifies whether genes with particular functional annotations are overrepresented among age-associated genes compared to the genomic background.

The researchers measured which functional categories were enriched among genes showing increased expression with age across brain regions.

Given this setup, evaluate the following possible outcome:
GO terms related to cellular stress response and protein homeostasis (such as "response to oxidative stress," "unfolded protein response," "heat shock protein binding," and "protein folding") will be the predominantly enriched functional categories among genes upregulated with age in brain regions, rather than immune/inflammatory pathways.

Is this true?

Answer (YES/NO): NO